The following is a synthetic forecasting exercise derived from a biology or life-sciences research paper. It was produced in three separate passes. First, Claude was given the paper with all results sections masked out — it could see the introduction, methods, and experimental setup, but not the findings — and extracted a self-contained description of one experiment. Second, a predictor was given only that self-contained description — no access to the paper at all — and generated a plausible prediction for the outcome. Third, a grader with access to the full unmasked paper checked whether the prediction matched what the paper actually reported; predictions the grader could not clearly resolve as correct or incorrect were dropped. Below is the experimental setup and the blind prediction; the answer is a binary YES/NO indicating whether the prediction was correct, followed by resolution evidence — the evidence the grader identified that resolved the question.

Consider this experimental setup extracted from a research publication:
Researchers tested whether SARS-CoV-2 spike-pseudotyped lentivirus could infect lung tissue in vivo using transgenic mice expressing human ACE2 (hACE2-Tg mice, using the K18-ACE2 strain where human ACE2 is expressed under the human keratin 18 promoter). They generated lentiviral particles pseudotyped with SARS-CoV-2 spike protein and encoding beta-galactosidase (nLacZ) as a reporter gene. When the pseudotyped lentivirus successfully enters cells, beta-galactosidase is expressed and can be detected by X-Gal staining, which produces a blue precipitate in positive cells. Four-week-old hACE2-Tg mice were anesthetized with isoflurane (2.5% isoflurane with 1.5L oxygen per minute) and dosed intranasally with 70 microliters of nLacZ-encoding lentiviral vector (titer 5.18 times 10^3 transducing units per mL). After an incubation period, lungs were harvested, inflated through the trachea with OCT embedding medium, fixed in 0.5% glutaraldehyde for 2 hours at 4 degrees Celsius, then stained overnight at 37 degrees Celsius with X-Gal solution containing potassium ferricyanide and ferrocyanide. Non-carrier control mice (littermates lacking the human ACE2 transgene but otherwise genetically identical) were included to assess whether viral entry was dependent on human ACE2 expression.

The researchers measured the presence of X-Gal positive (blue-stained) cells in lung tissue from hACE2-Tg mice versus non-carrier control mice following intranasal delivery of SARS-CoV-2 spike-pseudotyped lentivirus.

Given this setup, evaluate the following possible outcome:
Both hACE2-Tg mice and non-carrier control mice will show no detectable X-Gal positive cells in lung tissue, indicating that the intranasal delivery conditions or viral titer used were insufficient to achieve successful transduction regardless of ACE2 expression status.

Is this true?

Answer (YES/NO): NO